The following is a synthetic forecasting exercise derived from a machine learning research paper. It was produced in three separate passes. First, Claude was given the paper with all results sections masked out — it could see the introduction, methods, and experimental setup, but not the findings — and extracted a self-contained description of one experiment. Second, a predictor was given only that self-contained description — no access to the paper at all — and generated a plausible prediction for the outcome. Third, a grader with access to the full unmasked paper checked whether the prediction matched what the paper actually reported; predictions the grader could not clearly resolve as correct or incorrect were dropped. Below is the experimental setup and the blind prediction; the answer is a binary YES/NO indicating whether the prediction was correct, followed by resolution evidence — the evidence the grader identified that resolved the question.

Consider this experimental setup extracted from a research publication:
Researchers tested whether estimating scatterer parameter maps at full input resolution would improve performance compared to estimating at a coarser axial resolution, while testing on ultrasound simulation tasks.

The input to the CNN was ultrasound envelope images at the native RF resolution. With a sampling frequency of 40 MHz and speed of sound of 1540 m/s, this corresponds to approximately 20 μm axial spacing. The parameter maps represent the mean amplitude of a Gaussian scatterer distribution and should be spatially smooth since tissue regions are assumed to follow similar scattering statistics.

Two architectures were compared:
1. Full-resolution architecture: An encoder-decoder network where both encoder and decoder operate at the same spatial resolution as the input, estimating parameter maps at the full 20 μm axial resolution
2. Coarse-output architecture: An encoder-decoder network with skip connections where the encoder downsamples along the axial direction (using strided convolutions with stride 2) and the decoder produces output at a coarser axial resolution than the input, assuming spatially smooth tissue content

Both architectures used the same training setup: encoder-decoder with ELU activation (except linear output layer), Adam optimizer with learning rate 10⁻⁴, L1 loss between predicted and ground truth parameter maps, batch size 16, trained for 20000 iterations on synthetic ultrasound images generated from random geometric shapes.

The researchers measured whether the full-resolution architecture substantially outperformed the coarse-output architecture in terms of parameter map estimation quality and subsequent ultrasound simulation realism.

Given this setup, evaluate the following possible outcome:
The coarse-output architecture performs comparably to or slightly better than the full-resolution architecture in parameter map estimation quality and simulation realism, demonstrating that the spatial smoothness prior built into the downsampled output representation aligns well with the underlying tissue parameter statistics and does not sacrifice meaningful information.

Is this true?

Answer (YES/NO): YES